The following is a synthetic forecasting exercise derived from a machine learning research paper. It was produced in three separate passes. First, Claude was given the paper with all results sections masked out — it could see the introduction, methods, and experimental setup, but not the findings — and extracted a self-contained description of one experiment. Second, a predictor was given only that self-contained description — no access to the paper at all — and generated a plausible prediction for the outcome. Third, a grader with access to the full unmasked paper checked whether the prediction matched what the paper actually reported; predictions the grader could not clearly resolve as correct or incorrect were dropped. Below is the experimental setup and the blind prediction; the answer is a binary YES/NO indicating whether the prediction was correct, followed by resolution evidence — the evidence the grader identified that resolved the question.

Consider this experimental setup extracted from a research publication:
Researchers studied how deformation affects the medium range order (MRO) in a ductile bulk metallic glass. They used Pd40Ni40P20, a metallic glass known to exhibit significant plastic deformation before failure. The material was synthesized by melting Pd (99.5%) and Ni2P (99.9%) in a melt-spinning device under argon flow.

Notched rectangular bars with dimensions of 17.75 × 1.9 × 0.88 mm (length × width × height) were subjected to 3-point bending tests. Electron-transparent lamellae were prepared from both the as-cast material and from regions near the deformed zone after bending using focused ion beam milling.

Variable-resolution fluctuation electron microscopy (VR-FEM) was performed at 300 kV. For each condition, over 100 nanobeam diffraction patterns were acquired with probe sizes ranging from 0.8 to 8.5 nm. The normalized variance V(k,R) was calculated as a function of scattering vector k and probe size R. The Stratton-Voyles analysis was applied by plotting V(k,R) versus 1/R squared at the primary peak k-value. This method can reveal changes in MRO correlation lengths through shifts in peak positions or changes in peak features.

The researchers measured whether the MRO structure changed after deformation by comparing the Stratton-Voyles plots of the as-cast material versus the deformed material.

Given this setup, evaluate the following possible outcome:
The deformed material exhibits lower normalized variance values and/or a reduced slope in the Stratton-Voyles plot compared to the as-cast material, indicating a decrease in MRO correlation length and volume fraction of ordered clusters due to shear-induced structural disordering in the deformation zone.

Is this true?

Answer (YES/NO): NO